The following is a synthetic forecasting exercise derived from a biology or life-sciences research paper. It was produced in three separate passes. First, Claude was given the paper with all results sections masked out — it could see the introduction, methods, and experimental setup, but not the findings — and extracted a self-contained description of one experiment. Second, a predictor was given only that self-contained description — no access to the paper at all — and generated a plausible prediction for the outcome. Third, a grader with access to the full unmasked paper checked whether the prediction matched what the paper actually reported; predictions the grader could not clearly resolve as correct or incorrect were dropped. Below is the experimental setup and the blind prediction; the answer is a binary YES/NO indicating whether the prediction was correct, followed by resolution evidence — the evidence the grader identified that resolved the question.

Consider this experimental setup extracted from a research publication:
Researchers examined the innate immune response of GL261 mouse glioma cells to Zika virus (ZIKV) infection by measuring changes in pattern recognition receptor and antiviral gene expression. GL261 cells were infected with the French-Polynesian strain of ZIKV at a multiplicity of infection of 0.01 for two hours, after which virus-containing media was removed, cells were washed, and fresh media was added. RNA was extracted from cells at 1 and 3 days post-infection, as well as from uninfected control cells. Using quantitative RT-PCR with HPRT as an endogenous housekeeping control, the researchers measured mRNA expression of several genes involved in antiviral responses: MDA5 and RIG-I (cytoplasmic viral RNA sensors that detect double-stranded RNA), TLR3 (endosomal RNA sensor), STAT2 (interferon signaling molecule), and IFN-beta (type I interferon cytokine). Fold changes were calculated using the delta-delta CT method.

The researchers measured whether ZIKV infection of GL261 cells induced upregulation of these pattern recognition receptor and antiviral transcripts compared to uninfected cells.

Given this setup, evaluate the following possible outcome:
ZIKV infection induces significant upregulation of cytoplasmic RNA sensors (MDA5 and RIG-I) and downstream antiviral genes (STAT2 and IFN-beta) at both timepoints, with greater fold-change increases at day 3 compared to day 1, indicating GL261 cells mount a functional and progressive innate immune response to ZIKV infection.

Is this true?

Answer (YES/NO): NO